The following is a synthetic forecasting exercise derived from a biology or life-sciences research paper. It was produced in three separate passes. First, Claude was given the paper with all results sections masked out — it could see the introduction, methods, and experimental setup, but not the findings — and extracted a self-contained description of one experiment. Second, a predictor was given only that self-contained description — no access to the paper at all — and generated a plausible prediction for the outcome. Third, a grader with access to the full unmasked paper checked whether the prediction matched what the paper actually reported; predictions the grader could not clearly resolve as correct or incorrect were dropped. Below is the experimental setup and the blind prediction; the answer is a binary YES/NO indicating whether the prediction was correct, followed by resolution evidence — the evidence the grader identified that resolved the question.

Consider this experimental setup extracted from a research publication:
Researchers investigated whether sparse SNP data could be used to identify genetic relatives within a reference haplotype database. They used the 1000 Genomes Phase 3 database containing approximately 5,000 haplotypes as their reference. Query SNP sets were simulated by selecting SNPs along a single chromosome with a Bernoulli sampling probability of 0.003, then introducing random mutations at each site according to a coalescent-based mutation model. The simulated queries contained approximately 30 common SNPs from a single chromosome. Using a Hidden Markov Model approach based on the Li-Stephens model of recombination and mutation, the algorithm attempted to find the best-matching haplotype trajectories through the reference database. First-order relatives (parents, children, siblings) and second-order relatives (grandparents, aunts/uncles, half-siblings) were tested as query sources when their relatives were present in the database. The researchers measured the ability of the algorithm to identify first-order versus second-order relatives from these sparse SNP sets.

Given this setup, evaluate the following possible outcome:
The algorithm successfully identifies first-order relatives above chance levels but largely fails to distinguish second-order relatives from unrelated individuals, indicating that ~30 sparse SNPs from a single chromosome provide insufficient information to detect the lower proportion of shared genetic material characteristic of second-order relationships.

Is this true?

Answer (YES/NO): YES